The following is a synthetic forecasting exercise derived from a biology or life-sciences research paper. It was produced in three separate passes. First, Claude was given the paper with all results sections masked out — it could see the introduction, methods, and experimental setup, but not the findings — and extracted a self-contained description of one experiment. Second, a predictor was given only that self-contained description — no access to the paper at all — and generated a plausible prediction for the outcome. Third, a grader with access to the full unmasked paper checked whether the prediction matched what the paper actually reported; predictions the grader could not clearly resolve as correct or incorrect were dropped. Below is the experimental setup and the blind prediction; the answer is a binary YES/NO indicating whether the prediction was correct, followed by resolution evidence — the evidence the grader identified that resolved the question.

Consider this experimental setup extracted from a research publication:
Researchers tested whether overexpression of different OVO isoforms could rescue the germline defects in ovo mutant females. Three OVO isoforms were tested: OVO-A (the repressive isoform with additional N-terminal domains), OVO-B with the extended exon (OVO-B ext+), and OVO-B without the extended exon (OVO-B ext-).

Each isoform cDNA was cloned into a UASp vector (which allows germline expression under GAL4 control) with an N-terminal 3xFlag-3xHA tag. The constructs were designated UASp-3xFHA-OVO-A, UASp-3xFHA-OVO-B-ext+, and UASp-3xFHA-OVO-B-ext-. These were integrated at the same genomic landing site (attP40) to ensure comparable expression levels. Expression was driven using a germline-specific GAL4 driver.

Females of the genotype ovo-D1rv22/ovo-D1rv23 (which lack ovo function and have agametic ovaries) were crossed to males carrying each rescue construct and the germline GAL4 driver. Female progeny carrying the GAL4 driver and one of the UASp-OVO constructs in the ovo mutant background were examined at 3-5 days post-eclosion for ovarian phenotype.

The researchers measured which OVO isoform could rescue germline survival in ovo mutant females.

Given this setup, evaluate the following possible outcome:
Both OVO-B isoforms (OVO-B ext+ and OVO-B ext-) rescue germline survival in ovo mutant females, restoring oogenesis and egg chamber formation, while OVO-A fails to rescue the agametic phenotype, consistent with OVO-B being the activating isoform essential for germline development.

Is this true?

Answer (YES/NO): NO